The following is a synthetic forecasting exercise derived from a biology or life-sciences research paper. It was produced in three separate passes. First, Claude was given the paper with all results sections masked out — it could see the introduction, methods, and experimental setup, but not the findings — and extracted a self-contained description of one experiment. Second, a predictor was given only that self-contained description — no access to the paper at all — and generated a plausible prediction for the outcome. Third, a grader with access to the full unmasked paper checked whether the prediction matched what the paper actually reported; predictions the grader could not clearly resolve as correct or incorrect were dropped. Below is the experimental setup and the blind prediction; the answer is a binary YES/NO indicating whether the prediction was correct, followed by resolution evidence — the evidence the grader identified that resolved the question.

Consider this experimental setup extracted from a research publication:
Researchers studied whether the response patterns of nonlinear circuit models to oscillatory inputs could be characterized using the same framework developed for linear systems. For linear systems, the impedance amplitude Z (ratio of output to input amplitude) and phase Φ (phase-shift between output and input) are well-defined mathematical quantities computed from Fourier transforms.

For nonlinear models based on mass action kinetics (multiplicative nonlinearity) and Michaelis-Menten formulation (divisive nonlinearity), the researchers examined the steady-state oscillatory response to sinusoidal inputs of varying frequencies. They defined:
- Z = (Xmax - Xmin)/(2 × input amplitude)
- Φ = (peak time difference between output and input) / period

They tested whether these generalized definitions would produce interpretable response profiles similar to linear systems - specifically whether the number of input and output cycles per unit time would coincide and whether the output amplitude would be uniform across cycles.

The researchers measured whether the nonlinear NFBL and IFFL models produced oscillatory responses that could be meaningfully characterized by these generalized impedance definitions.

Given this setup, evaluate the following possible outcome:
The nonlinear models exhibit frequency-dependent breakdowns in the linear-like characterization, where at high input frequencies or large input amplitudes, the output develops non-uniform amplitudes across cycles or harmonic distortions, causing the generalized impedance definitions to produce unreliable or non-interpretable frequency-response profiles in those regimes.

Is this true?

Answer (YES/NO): NO